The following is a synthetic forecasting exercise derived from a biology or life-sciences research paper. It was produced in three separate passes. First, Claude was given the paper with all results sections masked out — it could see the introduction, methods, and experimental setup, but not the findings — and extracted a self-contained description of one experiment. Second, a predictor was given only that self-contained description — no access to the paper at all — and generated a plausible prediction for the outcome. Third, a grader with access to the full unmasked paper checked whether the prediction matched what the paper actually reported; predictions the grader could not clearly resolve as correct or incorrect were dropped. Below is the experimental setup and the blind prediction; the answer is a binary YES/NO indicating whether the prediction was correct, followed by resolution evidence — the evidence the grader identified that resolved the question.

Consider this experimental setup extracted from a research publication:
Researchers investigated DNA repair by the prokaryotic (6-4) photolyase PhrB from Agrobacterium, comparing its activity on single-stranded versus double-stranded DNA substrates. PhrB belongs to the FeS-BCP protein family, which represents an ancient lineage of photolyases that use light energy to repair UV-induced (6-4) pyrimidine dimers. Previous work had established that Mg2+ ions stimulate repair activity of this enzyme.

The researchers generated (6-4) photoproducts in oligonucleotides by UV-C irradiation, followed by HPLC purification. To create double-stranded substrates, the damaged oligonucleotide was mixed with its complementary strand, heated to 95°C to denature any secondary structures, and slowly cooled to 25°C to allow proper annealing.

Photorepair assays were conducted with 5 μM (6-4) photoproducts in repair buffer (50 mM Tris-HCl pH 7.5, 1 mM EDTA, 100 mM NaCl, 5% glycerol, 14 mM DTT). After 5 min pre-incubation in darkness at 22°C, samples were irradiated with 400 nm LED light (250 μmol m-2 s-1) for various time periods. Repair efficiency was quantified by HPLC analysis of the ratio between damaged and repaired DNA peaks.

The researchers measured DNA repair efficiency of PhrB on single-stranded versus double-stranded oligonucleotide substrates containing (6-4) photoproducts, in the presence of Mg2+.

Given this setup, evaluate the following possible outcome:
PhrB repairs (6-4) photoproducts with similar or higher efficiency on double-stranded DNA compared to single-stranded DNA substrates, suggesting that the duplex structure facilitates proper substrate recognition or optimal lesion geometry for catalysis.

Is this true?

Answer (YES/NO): NO